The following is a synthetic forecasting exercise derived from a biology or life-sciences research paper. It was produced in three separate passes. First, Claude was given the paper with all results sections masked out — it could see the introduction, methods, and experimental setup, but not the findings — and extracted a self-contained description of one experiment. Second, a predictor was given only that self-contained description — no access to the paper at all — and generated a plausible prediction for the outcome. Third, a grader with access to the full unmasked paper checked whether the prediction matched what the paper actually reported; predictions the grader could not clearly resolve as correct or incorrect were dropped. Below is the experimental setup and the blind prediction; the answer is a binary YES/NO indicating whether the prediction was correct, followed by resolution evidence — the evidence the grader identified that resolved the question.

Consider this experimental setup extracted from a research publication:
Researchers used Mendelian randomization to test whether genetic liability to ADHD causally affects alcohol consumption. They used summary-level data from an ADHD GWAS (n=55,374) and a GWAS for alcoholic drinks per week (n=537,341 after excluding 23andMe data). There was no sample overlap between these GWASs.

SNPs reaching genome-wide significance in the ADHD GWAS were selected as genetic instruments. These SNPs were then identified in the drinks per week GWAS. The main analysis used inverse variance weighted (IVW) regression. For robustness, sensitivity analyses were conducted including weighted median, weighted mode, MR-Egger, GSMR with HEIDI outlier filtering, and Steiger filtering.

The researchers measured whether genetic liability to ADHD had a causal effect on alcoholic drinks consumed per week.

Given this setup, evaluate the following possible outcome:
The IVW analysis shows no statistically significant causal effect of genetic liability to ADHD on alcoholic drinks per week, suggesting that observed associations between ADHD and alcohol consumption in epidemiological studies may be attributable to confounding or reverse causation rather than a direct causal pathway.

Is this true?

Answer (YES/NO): YES